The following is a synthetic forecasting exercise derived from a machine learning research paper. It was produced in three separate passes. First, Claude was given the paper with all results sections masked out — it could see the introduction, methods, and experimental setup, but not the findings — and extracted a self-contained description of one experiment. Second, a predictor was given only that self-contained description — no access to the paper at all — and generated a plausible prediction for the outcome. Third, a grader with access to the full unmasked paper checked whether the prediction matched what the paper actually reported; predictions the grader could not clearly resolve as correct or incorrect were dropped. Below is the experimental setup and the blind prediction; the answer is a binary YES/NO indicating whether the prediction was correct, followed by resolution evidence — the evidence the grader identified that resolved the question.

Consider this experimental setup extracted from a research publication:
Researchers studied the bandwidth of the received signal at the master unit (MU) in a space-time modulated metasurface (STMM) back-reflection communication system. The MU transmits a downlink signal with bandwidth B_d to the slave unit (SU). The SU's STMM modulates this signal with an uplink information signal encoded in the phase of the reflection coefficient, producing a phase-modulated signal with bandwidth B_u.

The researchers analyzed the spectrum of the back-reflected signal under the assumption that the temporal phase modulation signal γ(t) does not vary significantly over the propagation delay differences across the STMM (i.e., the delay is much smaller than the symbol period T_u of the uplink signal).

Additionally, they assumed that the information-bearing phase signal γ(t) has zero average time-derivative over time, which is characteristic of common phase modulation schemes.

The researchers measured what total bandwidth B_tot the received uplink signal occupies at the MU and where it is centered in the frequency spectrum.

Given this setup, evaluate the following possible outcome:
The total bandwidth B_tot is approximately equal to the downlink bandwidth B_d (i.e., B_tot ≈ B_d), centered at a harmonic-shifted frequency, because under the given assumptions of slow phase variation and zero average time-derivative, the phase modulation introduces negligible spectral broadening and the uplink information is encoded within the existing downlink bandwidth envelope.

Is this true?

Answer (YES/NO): NO